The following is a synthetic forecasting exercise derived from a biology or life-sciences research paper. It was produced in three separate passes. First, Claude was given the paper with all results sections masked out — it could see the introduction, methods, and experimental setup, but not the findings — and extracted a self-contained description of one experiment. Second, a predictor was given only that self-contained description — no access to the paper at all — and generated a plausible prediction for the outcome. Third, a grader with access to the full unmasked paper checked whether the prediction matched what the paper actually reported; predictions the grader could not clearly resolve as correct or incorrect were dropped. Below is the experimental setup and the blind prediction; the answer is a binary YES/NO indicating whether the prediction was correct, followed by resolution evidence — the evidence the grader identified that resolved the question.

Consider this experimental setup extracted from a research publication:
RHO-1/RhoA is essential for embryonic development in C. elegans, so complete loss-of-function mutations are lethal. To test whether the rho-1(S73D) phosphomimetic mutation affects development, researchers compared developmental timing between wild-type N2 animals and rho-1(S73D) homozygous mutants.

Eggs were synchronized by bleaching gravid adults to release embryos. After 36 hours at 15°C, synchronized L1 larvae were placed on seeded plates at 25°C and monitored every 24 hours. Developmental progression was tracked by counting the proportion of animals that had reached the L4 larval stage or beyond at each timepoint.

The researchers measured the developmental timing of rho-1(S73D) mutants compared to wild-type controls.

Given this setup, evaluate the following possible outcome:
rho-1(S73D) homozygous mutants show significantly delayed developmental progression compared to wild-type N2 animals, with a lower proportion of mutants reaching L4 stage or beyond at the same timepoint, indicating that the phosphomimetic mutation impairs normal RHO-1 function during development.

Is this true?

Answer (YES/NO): NO